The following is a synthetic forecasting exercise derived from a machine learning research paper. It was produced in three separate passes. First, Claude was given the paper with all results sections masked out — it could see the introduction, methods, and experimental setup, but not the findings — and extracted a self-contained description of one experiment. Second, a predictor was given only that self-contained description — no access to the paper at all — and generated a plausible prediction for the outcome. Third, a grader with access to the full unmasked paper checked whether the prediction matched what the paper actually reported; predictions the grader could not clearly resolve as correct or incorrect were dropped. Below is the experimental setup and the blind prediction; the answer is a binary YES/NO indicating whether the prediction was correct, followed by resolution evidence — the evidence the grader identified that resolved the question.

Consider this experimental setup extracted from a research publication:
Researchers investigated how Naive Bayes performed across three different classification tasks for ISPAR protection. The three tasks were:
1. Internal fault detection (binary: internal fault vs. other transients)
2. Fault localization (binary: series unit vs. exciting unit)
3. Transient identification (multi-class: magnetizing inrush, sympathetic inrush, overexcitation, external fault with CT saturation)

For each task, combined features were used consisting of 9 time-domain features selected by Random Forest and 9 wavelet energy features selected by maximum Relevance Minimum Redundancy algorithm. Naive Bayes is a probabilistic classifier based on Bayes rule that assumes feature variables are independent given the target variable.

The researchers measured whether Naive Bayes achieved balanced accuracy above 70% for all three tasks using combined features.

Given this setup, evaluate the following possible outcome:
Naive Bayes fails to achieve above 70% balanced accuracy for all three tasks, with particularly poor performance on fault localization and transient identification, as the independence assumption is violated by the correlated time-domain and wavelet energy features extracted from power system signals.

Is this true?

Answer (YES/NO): NO